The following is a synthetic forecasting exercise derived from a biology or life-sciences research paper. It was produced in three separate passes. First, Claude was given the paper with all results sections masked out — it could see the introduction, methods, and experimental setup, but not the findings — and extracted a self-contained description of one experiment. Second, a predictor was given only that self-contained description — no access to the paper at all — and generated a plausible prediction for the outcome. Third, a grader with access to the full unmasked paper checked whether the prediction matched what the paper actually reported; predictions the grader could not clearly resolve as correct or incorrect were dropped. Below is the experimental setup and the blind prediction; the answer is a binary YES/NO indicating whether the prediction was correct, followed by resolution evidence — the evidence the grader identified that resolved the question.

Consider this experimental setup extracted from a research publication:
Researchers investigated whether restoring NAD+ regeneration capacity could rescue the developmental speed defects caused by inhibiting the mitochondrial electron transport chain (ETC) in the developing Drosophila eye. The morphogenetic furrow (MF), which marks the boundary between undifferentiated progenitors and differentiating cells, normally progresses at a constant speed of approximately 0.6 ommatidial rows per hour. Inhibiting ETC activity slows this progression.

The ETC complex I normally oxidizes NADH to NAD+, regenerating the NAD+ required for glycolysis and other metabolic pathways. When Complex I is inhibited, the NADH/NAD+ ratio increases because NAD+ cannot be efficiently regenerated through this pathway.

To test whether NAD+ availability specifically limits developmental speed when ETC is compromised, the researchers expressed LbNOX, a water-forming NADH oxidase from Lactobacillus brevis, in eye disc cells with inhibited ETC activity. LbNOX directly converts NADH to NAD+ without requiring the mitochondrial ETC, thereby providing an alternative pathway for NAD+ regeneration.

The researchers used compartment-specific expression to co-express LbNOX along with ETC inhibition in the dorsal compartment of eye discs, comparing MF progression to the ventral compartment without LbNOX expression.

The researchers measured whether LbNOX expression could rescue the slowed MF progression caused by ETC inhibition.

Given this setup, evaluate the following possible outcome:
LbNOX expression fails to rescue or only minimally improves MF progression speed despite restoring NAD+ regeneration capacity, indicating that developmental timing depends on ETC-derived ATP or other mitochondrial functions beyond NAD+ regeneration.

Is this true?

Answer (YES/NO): NO